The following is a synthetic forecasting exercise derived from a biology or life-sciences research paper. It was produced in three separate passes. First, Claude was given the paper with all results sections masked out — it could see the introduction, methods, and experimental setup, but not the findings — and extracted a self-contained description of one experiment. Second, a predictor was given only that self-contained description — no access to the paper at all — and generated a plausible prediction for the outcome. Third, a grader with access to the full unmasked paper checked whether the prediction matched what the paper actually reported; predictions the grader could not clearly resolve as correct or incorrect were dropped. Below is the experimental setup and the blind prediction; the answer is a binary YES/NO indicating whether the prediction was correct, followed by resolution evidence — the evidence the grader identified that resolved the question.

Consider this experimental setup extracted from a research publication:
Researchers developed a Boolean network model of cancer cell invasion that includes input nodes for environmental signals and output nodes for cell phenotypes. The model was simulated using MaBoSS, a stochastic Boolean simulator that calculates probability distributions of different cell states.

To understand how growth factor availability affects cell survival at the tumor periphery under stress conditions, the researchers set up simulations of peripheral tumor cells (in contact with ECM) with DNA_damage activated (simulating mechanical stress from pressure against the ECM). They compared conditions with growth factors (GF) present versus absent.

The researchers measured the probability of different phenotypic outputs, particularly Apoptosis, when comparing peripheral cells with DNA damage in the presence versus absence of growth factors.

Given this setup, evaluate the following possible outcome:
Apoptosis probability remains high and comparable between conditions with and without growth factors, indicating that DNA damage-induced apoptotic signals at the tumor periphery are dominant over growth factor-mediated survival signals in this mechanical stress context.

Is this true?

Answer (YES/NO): NO